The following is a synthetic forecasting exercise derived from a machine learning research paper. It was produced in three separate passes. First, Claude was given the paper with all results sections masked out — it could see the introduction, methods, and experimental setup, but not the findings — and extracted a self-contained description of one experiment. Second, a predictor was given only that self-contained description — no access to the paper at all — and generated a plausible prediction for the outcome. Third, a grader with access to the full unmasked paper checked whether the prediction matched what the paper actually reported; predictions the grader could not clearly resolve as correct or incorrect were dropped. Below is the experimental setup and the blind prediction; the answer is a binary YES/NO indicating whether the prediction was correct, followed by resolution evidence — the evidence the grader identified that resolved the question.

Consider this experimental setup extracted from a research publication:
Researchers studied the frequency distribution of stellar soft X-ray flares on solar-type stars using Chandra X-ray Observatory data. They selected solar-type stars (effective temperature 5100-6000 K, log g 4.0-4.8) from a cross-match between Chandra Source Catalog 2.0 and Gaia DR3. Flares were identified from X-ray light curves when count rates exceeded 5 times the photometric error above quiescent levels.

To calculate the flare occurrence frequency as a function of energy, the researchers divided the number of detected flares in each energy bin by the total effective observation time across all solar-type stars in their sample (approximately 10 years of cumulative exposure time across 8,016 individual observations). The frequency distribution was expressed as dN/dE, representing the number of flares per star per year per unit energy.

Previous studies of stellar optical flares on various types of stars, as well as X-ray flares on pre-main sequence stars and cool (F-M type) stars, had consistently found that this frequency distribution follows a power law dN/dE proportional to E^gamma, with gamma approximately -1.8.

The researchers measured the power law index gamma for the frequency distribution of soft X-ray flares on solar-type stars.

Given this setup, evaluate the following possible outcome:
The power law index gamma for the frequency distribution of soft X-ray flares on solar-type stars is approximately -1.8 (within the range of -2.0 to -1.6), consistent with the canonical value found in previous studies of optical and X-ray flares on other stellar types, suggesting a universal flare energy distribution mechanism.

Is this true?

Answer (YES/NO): YES